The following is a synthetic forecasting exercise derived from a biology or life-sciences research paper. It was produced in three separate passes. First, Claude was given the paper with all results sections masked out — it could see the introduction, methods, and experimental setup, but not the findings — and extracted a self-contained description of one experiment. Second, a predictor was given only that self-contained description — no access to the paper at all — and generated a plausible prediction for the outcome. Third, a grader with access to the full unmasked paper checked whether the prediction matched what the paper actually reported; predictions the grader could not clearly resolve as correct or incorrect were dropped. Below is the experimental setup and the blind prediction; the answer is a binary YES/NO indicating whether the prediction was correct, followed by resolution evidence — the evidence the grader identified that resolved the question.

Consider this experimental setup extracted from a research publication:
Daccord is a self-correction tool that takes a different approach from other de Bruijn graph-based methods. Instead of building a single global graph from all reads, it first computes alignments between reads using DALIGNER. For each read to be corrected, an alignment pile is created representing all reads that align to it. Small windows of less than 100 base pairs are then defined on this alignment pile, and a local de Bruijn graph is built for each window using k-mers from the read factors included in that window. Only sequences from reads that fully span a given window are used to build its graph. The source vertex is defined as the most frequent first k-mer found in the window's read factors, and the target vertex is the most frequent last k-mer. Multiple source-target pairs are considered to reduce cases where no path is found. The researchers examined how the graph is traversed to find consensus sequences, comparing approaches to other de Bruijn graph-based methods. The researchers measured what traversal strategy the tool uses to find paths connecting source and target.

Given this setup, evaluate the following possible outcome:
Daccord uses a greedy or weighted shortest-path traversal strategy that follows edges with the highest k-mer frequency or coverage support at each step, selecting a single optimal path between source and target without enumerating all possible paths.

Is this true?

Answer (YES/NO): NO